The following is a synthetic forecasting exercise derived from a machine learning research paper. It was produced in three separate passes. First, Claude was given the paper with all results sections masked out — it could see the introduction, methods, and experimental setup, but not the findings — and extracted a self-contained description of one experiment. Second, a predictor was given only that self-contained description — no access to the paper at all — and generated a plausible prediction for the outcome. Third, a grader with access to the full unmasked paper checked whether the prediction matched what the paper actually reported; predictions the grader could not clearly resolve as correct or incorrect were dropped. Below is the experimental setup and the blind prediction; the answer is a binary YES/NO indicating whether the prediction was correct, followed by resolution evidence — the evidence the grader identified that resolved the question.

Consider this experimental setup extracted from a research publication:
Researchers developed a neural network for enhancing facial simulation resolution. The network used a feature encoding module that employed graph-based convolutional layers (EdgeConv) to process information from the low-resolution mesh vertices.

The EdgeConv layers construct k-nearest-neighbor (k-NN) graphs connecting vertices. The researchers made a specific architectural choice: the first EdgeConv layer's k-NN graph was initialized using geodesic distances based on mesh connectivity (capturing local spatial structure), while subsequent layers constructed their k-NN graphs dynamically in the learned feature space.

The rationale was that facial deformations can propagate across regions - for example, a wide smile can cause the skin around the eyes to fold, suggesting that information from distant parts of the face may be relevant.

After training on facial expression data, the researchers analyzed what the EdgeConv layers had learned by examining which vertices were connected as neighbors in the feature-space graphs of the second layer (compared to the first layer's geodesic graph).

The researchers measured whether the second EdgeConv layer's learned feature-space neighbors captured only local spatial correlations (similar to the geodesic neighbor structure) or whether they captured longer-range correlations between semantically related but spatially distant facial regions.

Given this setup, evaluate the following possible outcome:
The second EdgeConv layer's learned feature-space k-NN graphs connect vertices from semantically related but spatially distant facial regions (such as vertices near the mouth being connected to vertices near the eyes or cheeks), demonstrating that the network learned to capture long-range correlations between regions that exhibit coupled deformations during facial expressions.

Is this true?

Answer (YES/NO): YES